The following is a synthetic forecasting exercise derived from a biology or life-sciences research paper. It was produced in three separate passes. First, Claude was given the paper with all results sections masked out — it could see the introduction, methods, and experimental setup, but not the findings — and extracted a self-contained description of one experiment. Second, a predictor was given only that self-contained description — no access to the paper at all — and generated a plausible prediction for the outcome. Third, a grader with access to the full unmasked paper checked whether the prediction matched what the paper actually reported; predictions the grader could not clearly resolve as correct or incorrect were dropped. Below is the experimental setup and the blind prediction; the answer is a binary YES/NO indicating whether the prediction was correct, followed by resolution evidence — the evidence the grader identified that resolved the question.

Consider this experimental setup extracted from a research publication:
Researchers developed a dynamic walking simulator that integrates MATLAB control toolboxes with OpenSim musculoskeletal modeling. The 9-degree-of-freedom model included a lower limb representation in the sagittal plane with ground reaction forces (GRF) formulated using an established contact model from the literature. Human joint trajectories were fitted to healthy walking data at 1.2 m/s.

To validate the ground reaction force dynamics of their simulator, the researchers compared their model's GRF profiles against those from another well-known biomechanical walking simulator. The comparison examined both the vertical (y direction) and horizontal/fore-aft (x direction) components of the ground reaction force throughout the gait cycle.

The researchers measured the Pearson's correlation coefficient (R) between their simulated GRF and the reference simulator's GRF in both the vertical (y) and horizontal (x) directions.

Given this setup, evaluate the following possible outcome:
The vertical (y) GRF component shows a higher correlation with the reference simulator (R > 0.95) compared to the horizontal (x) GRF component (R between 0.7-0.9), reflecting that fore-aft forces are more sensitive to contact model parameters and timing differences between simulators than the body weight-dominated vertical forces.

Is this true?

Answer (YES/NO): YES